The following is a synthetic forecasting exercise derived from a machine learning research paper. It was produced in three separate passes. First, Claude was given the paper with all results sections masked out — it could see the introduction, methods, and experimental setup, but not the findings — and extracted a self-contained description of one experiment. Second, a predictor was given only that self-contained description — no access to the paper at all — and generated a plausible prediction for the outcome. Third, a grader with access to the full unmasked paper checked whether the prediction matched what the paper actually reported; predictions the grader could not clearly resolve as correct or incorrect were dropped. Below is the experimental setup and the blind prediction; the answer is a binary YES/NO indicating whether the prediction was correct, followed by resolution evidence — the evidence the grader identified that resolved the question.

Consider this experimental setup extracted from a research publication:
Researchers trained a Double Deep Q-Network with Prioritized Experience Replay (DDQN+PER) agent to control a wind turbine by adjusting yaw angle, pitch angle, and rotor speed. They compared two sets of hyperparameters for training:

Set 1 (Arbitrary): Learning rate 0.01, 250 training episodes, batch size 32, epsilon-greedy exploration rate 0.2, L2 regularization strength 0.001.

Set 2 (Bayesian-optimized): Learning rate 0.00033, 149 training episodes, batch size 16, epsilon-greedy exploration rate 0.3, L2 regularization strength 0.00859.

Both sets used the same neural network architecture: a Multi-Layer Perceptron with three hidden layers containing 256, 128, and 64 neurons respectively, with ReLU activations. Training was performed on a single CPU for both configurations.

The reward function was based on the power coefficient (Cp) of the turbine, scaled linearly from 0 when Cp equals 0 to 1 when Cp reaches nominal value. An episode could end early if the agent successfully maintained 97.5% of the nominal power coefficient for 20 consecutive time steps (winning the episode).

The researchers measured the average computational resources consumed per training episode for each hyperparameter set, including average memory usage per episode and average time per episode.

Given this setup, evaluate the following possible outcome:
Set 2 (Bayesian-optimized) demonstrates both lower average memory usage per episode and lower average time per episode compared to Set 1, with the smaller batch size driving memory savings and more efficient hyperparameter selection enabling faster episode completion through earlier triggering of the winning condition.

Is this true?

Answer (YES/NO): NO